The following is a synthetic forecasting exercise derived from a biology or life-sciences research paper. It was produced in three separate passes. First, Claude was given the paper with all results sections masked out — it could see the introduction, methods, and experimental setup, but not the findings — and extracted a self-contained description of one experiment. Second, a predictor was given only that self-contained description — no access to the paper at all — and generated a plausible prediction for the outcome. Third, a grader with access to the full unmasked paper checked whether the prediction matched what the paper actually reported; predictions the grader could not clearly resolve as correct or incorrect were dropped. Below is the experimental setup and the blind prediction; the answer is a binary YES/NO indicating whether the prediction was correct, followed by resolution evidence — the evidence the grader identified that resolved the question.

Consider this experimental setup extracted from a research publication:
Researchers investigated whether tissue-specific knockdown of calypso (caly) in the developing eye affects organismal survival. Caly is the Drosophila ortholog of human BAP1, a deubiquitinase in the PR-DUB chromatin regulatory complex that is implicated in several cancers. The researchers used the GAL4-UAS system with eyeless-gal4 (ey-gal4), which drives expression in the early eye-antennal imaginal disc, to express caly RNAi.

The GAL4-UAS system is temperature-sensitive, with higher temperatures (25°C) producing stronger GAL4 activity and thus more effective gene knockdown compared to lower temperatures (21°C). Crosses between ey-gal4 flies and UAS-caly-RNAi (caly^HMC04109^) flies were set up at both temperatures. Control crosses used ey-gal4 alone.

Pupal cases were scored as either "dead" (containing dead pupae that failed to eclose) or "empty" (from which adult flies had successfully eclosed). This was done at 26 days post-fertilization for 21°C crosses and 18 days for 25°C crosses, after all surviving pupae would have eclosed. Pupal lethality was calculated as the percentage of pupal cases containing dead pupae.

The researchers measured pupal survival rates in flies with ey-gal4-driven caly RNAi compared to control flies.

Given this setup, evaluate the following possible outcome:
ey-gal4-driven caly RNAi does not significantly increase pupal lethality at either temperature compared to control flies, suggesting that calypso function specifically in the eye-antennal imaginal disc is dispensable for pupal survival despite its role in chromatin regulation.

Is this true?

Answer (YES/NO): NO